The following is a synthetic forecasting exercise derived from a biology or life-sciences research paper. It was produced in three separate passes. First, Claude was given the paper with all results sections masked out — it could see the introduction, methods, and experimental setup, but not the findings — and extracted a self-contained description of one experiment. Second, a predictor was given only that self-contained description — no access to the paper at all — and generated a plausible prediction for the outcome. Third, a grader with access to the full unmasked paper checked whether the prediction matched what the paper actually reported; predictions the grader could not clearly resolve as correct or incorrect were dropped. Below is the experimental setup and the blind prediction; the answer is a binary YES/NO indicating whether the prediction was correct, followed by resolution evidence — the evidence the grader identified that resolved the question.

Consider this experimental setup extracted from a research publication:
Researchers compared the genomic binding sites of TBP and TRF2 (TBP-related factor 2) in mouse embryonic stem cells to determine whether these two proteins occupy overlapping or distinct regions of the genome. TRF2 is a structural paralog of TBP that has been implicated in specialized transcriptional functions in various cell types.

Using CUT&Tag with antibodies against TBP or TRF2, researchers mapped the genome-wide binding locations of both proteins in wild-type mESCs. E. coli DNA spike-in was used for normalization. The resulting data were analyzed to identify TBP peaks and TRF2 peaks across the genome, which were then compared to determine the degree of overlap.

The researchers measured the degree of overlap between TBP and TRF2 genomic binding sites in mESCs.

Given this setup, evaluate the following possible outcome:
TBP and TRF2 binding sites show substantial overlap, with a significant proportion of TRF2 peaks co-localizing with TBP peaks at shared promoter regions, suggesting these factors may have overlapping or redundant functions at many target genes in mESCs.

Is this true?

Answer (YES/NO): YES